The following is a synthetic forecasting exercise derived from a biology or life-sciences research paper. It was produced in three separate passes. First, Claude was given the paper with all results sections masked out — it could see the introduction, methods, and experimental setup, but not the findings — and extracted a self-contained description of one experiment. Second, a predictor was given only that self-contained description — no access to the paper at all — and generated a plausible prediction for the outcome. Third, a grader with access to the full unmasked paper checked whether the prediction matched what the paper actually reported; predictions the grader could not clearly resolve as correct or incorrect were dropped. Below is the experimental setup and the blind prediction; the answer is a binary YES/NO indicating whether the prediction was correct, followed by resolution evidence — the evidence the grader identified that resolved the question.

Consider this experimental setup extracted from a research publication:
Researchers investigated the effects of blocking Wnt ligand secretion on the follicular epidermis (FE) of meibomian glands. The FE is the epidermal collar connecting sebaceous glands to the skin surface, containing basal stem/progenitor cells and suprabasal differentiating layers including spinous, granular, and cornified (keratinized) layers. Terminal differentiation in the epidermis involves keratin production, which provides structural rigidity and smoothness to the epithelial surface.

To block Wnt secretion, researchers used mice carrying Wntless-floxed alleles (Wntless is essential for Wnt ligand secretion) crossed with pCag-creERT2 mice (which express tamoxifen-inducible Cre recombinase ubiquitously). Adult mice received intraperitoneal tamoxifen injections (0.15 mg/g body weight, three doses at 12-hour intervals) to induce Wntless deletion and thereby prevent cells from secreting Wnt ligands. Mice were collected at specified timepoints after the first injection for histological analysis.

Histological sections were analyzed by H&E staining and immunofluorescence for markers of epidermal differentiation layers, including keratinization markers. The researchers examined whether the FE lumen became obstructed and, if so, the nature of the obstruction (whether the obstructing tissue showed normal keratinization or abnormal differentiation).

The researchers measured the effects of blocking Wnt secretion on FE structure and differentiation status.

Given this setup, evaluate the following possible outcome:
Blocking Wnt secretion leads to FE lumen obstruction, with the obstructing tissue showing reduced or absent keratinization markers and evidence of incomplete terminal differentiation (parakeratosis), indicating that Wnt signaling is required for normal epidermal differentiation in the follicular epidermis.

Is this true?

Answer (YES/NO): YES